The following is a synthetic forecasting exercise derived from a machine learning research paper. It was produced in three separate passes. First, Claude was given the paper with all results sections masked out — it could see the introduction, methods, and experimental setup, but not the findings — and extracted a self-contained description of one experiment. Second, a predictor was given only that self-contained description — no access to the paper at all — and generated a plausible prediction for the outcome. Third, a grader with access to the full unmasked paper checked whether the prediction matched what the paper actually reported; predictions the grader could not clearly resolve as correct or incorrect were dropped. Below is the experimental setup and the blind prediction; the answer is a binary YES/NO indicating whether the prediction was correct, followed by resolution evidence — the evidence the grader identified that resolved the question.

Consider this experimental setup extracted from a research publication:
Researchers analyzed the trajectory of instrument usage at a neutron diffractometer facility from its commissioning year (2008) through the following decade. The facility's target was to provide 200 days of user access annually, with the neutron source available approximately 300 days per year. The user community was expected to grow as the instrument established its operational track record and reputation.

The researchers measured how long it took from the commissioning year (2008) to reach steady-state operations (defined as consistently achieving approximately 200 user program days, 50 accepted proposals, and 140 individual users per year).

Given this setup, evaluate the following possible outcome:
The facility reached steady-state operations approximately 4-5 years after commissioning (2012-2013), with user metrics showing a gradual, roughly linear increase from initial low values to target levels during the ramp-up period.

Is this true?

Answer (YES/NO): NO